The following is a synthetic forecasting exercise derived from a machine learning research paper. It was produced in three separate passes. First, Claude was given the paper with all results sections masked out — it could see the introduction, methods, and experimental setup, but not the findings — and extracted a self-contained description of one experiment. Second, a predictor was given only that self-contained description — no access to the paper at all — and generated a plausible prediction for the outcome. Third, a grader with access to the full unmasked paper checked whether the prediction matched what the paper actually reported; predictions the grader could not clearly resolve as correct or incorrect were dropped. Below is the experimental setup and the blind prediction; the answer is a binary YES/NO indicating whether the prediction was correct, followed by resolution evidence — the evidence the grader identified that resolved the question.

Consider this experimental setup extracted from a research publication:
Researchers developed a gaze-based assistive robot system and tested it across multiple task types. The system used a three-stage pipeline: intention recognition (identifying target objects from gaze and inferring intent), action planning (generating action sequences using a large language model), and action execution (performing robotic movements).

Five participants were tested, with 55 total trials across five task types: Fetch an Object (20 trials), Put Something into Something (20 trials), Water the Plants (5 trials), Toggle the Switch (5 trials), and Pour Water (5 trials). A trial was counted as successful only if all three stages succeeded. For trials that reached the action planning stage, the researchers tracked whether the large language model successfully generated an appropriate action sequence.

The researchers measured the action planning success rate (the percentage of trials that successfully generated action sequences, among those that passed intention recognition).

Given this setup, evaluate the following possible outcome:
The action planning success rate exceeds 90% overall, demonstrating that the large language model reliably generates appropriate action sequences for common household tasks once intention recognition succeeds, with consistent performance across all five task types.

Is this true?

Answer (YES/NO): NO